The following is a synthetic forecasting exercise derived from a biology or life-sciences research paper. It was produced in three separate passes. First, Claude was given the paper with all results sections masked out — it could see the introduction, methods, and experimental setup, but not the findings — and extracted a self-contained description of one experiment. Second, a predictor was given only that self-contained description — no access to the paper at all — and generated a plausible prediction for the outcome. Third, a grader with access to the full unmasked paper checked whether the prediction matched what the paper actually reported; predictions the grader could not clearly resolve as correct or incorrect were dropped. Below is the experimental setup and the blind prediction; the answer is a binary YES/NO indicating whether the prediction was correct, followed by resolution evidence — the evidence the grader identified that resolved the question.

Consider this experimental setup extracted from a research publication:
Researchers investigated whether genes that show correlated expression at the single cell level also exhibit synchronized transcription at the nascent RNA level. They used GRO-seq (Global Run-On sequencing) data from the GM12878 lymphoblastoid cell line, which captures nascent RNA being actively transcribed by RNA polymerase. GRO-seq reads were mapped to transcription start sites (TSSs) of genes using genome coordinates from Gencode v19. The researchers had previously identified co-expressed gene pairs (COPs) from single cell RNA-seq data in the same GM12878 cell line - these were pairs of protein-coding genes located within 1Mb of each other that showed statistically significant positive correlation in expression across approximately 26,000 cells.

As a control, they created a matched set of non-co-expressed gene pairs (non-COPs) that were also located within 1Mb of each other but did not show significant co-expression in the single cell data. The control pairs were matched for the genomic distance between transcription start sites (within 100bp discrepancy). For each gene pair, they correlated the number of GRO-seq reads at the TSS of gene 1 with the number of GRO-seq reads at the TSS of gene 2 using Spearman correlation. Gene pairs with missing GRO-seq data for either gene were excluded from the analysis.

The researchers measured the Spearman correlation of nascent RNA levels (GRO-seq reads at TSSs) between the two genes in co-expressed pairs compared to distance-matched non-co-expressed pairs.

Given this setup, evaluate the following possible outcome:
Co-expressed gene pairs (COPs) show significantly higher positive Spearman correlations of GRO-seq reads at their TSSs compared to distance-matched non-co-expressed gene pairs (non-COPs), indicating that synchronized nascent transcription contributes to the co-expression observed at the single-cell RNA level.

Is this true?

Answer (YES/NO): YES